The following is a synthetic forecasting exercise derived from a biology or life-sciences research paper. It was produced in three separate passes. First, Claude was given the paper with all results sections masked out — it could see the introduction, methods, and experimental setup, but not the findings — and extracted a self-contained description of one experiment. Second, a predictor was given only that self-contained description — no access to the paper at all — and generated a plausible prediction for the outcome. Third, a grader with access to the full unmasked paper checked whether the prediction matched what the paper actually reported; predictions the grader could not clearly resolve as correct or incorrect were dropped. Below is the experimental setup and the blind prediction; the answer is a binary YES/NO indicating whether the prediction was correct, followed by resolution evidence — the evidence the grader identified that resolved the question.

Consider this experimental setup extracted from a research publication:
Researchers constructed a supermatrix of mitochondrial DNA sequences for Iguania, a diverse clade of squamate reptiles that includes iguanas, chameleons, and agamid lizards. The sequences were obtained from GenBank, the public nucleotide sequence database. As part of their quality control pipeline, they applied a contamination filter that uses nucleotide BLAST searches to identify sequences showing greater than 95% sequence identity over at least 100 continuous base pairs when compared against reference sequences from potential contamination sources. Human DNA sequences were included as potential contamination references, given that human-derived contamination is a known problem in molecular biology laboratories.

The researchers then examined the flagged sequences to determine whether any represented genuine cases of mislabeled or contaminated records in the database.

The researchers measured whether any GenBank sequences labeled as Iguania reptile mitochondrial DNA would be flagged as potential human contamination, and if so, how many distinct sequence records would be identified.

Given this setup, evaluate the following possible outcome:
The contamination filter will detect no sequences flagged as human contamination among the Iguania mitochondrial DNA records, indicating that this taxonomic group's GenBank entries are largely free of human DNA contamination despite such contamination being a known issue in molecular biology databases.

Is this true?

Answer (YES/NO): NO